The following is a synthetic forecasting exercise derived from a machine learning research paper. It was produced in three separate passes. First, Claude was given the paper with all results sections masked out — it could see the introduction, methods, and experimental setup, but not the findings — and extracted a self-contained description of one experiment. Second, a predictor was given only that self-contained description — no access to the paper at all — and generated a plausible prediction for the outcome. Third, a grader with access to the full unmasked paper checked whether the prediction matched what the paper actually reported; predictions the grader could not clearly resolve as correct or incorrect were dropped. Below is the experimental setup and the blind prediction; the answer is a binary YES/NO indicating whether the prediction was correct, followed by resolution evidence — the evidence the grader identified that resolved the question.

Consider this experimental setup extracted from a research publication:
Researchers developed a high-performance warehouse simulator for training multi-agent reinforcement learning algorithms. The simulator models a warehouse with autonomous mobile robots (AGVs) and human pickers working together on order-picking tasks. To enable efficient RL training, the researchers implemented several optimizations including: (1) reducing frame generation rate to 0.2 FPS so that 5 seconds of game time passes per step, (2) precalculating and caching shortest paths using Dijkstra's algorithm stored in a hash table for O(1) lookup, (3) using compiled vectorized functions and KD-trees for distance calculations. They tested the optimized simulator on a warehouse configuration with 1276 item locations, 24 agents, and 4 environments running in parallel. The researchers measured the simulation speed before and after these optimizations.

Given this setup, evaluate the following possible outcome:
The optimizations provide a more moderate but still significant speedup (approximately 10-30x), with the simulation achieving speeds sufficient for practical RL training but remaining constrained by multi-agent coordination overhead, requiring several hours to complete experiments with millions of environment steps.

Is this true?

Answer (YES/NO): NO